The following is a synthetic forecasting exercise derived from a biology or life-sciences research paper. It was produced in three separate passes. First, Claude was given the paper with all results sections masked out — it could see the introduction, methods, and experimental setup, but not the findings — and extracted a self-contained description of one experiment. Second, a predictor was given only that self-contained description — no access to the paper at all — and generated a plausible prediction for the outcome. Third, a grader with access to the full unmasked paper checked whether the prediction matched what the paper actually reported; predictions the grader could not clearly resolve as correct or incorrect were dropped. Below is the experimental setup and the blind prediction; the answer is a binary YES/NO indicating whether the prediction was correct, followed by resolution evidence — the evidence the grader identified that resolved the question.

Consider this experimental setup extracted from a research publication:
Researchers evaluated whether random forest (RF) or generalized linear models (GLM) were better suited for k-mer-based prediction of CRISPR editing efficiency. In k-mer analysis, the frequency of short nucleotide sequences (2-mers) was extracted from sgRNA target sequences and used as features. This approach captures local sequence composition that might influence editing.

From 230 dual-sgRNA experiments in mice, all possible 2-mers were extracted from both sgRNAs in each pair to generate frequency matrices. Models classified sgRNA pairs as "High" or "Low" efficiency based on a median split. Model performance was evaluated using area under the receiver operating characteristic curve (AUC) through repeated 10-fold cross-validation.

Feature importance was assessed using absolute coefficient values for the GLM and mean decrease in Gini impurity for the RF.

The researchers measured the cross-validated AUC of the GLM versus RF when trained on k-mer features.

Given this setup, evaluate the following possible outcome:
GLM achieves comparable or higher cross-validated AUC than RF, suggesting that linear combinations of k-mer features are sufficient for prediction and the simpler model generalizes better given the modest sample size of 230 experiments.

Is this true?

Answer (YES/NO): YES